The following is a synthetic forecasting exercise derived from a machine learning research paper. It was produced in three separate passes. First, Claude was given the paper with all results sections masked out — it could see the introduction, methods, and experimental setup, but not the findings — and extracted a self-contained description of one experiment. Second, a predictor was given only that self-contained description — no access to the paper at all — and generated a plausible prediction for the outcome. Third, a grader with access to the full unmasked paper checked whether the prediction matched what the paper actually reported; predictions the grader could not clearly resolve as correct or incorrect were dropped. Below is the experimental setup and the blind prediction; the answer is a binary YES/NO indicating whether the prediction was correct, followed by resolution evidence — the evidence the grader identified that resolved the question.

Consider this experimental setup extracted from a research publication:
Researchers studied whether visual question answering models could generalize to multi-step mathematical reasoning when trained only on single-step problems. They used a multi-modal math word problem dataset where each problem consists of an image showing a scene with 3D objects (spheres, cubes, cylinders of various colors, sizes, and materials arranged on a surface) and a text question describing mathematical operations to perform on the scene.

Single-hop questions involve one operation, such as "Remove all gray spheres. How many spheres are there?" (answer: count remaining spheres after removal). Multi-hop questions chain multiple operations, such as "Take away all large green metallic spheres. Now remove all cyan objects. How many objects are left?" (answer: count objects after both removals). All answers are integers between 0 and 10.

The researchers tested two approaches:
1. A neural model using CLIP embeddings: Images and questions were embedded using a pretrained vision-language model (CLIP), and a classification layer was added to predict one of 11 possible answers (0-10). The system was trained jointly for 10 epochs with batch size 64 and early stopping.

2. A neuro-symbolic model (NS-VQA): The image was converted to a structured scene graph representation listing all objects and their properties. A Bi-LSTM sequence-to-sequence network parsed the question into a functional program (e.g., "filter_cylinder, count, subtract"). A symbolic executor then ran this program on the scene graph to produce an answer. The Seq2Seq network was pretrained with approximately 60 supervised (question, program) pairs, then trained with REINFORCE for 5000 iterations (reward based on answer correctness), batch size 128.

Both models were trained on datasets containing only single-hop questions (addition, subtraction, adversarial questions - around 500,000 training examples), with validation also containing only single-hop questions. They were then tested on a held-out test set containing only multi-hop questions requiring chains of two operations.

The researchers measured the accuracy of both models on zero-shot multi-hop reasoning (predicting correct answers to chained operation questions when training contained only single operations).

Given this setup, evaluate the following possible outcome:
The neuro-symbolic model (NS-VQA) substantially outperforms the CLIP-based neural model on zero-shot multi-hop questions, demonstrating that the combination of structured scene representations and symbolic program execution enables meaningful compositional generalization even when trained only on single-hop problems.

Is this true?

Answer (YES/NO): NO